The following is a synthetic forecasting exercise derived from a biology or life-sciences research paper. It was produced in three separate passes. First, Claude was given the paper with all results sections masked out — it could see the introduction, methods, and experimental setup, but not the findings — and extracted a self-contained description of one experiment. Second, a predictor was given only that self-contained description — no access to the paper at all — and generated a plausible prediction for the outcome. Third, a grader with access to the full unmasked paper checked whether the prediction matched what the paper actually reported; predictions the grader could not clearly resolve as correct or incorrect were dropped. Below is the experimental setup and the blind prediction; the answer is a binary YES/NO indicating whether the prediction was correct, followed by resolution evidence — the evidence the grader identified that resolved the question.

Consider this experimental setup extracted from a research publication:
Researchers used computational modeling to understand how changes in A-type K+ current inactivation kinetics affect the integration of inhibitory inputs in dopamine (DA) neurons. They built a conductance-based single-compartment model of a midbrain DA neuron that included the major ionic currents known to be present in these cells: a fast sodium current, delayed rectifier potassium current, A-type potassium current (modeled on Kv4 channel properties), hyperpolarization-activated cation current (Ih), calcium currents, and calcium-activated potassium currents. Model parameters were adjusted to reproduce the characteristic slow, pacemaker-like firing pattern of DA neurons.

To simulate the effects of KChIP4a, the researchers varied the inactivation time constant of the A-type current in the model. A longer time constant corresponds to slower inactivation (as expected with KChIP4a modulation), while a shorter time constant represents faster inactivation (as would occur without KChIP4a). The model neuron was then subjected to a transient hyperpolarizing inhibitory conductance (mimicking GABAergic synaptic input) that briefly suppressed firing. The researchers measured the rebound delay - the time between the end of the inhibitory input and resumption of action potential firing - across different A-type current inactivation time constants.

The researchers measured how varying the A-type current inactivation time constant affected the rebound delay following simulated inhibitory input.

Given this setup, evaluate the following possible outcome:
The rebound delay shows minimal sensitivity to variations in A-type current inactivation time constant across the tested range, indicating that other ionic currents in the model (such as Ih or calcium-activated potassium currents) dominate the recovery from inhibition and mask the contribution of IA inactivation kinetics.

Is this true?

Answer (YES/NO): NO